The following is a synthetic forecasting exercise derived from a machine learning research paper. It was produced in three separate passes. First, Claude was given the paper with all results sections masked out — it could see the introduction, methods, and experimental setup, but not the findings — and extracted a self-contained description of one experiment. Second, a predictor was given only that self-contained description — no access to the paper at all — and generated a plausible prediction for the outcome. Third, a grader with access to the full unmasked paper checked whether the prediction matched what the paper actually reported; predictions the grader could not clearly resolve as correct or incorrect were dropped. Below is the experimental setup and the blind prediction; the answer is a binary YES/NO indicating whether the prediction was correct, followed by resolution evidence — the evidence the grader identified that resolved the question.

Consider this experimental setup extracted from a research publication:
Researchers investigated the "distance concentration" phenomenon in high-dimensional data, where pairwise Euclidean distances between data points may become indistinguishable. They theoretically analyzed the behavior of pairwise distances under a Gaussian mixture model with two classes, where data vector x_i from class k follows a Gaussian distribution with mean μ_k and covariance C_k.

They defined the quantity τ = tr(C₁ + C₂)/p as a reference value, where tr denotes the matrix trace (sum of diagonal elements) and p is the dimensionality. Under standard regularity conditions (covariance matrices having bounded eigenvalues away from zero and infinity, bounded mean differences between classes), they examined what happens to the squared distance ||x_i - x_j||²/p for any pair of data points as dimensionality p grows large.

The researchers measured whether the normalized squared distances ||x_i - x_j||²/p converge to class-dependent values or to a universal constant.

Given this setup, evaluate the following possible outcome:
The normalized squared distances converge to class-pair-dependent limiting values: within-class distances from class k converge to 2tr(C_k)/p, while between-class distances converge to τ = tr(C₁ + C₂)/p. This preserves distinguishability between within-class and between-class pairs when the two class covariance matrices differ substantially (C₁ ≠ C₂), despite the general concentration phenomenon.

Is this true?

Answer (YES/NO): NO